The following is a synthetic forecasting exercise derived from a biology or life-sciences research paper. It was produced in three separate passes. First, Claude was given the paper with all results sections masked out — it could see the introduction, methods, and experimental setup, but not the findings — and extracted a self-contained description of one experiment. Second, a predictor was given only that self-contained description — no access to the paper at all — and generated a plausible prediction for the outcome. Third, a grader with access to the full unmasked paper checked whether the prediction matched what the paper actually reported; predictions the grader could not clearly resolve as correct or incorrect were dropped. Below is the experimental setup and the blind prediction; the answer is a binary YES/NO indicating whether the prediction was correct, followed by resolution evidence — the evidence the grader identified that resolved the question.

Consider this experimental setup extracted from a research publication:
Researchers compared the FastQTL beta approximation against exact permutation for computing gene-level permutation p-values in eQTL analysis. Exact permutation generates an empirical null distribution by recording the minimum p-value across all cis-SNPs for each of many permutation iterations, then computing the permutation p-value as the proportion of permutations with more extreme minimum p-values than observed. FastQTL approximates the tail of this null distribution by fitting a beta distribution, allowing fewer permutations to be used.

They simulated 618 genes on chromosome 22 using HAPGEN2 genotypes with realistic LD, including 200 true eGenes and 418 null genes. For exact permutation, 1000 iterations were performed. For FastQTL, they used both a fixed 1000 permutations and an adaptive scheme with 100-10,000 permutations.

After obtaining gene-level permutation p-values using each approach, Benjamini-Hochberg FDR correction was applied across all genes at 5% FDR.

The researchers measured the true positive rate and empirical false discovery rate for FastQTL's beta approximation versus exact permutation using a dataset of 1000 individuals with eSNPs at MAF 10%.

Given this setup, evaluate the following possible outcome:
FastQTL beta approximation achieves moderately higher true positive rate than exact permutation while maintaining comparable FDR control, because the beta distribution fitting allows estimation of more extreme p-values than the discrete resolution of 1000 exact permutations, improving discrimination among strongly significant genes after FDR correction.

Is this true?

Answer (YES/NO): NO